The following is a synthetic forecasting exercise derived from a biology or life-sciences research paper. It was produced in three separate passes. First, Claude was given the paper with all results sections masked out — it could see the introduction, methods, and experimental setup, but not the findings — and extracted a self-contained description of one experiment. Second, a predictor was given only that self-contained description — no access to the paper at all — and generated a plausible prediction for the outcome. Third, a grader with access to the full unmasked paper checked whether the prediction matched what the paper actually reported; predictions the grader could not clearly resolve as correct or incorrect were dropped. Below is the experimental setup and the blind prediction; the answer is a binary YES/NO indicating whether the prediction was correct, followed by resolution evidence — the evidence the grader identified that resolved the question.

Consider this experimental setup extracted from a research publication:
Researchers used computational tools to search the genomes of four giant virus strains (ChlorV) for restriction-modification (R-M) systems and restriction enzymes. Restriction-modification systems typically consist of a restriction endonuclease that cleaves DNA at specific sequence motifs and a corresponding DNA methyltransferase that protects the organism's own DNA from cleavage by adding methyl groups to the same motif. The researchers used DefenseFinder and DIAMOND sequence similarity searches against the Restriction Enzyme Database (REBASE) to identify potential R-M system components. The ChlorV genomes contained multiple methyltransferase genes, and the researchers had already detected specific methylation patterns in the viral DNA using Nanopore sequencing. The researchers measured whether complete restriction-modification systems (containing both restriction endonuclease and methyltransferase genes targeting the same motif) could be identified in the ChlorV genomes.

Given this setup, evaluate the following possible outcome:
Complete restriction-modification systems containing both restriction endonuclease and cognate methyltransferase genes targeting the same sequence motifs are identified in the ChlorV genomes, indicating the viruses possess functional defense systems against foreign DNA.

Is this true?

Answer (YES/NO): YES